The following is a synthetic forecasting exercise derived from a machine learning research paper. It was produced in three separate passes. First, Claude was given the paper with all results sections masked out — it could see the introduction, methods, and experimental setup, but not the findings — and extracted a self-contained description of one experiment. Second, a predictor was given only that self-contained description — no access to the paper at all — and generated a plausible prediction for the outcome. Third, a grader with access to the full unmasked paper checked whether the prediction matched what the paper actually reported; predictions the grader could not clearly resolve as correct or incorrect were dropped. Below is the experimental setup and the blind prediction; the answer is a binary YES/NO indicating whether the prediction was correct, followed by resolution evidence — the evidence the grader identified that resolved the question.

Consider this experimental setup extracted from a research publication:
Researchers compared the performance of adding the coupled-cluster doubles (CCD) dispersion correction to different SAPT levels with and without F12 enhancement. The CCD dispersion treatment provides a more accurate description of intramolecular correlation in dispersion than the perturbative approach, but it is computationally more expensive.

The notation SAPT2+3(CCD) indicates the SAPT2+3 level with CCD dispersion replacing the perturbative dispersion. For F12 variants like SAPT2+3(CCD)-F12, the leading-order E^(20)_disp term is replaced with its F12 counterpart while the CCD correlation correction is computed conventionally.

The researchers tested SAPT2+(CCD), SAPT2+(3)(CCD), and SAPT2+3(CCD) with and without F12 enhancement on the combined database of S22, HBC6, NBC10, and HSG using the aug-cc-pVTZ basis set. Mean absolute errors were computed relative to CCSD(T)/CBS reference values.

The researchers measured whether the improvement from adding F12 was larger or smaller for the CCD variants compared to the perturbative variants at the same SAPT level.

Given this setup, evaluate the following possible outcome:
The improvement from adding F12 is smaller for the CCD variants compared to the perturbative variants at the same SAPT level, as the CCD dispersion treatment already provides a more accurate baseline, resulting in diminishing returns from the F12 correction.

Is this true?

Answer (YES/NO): YES